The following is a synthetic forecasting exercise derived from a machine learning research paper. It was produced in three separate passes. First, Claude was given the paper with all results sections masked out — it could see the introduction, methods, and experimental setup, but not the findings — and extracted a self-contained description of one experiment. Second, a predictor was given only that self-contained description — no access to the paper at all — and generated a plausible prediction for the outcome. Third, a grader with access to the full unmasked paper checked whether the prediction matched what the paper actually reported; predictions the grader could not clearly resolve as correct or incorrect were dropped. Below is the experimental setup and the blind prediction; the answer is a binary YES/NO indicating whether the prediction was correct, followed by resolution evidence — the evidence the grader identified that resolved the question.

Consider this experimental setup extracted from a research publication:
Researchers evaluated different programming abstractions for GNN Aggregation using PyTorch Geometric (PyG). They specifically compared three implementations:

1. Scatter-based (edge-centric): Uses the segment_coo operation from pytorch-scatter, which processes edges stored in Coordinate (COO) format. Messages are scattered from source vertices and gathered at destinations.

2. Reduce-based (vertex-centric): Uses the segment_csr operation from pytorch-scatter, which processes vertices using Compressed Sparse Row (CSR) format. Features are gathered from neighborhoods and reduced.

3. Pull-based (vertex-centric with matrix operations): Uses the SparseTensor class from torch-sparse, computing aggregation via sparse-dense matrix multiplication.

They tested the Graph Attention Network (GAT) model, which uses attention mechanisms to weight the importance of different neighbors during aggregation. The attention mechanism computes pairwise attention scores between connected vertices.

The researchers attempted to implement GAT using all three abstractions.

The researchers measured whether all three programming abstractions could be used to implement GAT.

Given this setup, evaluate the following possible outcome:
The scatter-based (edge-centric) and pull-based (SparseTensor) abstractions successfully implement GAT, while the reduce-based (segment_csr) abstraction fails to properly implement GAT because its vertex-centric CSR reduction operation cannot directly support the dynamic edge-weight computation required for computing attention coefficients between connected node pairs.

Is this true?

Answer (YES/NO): NO